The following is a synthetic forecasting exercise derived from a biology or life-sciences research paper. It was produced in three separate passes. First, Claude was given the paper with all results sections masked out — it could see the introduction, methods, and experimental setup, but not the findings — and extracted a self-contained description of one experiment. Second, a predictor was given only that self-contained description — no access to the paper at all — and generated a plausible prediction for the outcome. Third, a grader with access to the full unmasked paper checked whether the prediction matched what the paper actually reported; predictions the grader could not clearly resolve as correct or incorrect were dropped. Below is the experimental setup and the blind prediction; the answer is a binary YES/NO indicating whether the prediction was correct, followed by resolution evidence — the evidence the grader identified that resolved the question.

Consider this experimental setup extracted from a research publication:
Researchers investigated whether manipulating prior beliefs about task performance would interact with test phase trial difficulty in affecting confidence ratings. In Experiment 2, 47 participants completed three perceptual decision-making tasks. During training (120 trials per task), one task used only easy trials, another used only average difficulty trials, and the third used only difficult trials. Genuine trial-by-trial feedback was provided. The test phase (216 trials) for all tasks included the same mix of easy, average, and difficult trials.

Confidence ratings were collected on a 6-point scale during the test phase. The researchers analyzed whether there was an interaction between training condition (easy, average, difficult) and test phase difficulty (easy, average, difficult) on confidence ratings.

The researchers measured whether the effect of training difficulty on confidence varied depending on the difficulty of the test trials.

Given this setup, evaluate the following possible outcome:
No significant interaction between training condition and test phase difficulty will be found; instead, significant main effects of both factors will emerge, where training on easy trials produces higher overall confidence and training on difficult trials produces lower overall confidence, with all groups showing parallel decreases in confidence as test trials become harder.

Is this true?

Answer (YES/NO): YES